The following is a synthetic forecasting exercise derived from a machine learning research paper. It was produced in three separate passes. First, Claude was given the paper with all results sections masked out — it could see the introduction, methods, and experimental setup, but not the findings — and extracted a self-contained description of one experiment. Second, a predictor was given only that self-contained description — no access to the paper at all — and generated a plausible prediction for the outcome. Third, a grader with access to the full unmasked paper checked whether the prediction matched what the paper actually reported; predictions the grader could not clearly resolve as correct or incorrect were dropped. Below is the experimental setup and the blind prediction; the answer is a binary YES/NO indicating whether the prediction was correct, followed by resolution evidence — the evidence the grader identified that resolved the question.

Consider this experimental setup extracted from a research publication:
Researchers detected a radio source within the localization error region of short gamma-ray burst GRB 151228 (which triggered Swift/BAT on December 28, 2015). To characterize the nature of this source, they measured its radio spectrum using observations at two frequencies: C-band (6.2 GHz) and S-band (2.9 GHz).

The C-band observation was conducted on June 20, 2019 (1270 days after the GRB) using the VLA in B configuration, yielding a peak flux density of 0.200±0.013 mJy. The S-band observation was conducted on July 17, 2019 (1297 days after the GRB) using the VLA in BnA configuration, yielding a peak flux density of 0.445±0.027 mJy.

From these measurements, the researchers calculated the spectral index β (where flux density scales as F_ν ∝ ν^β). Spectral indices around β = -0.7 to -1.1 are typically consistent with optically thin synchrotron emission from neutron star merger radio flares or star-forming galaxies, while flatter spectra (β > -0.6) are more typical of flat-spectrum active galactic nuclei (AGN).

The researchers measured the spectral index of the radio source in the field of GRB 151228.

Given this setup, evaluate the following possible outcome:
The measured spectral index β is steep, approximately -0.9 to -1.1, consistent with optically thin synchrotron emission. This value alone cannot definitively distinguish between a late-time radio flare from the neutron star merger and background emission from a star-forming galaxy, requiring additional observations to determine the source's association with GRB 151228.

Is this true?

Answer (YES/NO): YES